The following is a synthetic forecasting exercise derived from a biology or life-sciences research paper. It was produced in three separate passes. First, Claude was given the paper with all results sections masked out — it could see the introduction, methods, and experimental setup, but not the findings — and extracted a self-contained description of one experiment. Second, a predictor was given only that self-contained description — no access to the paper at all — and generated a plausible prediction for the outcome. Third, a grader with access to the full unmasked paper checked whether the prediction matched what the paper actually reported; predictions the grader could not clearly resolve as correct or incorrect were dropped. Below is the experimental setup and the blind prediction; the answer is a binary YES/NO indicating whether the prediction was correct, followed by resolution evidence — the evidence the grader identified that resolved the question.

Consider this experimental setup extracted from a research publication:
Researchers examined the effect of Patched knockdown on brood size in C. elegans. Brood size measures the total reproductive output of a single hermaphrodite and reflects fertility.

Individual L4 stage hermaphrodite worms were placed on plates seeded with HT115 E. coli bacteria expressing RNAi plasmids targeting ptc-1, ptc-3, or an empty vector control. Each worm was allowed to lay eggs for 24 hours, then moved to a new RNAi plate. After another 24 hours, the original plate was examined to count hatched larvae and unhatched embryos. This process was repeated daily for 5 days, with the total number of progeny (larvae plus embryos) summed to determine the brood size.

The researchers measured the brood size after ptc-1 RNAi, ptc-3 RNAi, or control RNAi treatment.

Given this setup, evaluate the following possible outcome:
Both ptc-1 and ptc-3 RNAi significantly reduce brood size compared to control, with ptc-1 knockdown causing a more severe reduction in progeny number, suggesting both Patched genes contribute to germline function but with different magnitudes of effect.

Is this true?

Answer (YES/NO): YES